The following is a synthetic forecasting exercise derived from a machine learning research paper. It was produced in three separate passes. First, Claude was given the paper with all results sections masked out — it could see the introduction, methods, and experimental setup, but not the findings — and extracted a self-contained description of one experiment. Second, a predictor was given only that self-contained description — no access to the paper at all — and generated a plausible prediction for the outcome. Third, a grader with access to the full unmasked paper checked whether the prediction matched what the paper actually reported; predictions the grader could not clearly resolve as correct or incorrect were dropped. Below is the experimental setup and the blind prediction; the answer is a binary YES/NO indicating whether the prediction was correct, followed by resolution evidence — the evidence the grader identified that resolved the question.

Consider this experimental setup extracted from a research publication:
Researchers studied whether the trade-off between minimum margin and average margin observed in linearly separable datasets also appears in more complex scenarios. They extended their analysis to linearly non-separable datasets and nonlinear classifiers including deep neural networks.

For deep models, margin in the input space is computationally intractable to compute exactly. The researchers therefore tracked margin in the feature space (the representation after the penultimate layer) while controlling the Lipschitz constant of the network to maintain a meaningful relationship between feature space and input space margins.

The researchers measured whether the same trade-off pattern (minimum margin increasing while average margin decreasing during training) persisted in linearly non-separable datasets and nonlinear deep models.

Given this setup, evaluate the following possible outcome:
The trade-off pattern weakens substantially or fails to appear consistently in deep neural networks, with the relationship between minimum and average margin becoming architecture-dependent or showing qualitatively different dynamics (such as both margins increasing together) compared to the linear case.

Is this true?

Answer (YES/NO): NO